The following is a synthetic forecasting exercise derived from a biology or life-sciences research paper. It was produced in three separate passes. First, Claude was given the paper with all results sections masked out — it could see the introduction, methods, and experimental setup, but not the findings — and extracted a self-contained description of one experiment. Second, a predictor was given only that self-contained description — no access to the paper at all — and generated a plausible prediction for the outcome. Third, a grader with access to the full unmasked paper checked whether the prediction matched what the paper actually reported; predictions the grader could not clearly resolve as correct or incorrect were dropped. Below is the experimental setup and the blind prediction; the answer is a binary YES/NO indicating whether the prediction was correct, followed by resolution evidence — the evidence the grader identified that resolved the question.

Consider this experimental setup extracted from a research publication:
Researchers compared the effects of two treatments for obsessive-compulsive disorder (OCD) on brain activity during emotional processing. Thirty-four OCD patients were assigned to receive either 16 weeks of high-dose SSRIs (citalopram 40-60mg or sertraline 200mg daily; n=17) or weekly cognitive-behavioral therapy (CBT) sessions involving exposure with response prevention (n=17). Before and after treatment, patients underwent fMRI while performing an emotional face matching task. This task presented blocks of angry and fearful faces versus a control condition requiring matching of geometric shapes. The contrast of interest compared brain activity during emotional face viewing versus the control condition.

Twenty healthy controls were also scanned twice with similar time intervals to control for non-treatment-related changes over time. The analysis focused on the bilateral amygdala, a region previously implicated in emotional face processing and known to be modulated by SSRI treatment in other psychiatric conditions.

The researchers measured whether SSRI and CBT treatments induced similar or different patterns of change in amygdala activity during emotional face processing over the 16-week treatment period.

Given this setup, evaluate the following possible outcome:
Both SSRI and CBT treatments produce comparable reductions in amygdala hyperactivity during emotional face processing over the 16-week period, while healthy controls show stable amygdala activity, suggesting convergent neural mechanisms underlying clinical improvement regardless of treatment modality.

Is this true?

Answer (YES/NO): NO